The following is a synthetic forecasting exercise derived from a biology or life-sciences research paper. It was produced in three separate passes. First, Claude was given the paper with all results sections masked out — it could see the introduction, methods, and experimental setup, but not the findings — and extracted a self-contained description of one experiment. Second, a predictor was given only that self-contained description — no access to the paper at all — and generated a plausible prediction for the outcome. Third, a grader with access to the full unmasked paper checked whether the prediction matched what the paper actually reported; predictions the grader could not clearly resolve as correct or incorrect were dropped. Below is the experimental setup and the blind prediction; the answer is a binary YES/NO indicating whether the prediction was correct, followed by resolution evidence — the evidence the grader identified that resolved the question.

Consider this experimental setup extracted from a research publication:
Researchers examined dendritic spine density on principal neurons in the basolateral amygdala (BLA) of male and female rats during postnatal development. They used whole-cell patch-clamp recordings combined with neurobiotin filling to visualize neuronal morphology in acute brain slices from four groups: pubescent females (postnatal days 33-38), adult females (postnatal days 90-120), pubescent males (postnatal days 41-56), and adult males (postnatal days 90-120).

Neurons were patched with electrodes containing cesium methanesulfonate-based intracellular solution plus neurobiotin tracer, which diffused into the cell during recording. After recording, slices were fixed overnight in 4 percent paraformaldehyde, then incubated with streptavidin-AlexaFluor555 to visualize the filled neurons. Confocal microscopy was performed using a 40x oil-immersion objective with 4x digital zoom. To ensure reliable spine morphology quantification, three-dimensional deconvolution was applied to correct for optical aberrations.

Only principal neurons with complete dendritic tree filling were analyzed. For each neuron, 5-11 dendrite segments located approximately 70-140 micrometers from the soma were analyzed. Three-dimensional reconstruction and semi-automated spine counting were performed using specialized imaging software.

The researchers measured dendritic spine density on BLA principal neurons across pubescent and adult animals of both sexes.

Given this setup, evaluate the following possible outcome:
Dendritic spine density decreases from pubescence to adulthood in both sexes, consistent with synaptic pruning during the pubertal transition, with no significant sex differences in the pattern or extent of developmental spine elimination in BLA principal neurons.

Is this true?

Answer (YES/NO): NO